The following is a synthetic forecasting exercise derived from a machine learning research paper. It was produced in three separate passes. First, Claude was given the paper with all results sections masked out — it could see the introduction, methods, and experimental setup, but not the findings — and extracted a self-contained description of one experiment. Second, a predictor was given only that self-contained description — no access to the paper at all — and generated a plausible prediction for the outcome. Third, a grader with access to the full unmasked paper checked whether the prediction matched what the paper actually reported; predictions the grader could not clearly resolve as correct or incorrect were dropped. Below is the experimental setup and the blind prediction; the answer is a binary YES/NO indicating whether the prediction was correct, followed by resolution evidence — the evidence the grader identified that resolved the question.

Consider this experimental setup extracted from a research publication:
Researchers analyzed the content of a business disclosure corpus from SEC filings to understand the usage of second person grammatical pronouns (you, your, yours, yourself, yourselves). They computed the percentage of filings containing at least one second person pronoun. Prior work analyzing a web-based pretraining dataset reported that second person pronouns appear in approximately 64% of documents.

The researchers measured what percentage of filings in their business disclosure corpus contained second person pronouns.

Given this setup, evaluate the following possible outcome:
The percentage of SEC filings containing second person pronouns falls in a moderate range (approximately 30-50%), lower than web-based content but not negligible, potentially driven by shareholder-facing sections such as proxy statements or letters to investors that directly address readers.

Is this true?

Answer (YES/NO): YES